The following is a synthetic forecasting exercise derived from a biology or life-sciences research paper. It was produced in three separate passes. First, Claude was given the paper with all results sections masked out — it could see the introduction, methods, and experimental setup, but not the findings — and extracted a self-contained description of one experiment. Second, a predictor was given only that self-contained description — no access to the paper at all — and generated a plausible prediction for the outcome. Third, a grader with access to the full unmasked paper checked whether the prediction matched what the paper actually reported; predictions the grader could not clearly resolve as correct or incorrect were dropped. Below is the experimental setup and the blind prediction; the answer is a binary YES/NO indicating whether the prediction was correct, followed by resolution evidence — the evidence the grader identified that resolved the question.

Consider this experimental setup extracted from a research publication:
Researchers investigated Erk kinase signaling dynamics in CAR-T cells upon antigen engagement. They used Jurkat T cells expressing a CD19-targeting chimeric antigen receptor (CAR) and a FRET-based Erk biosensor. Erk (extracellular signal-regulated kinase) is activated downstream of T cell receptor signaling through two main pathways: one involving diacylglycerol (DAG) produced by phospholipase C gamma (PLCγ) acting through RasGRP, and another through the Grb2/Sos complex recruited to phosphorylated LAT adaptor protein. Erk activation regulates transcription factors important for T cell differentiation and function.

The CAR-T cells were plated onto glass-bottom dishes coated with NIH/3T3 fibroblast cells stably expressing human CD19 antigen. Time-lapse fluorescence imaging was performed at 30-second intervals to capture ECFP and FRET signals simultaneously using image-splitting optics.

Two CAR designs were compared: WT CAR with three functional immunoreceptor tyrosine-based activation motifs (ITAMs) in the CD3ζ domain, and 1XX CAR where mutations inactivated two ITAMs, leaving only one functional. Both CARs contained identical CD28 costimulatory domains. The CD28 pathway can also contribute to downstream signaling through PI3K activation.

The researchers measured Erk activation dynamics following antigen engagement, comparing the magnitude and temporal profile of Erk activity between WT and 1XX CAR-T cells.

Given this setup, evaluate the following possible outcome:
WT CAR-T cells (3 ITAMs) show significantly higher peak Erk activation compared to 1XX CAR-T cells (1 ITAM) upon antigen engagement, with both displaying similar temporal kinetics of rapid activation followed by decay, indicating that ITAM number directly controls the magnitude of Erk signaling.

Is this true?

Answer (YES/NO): NO